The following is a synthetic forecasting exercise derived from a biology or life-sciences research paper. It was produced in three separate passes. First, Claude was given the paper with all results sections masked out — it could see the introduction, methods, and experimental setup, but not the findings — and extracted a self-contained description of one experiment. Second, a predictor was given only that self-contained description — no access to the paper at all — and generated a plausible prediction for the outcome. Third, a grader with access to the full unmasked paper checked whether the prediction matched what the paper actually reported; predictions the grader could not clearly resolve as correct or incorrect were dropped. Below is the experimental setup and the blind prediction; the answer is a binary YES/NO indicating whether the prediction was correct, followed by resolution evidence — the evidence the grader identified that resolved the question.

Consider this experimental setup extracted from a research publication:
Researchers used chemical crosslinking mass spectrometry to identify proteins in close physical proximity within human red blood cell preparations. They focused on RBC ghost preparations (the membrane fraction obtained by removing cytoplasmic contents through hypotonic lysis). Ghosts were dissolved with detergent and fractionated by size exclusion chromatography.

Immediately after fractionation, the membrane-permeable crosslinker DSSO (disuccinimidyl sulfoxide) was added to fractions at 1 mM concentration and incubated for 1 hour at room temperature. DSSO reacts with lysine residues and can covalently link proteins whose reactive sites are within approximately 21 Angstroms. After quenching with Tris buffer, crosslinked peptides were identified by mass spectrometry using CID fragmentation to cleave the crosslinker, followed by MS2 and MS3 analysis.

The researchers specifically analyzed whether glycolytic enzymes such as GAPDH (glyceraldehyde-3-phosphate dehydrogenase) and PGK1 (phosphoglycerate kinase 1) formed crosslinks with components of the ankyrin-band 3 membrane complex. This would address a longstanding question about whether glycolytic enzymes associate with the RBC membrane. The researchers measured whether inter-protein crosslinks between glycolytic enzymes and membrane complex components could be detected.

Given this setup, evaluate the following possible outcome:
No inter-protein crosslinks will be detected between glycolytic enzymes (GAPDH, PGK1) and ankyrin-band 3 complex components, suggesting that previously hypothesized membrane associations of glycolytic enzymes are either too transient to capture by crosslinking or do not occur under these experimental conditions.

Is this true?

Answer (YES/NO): NO